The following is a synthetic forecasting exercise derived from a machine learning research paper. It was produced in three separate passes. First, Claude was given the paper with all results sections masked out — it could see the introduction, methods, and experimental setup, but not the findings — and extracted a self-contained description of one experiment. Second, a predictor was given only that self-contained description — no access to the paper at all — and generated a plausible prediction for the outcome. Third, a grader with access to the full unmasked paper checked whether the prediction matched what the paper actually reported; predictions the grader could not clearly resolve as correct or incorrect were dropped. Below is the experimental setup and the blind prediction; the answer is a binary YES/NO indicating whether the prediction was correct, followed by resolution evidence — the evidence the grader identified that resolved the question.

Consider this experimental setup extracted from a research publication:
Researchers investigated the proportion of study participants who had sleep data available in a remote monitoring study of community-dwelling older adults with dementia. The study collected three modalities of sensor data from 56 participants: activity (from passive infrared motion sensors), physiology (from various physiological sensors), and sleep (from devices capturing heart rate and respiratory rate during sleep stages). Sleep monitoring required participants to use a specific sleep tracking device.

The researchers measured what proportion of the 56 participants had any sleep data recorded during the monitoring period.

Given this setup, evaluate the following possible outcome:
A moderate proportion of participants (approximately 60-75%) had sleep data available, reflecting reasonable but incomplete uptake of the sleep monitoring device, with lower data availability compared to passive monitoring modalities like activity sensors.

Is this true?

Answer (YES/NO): NO